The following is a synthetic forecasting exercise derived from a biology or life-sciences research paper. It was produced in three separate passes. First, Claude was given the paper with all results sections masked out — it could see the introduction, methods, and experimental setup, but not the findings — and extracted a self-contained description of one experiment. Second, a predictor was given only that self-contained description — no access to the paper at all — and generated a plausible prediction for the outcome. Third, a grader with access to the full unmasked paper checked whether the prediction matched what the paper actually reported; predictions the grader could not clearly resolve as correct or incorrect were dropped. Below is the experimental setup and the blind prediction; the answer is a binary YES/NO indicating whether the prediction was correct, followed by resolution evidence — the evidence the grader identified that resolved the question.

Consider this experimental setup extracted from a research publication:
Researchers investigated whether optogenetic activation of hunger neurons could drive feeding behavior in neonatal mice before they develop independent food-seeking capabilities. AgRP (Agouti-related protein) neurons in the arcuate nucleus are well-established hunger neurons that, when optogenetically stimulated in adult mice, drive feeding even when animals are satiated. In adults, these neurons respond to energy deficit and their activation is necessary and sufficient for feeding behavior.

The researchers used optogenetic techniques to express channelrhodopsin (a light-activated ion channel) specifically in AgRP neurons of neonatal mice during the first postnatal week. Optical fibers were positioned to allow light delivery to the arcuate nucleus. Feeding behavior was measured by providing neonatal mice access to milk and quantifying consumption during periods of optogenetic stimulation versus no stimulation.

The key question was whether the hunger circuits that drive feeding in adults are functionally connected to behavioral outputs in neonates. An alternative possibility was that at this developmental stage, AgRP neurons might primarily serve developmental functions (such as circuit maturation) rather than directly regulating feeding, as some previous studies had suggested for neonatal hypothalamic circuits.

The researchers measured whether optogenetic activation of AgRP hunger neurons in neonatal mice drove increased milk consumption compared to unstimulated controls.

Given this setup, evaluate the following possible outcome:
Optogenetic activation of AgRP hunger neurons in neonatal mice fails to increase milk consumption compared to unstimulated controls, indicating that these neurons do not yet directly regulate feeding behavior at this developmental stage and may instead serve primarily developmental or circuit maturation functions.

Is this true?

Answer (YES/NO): NO